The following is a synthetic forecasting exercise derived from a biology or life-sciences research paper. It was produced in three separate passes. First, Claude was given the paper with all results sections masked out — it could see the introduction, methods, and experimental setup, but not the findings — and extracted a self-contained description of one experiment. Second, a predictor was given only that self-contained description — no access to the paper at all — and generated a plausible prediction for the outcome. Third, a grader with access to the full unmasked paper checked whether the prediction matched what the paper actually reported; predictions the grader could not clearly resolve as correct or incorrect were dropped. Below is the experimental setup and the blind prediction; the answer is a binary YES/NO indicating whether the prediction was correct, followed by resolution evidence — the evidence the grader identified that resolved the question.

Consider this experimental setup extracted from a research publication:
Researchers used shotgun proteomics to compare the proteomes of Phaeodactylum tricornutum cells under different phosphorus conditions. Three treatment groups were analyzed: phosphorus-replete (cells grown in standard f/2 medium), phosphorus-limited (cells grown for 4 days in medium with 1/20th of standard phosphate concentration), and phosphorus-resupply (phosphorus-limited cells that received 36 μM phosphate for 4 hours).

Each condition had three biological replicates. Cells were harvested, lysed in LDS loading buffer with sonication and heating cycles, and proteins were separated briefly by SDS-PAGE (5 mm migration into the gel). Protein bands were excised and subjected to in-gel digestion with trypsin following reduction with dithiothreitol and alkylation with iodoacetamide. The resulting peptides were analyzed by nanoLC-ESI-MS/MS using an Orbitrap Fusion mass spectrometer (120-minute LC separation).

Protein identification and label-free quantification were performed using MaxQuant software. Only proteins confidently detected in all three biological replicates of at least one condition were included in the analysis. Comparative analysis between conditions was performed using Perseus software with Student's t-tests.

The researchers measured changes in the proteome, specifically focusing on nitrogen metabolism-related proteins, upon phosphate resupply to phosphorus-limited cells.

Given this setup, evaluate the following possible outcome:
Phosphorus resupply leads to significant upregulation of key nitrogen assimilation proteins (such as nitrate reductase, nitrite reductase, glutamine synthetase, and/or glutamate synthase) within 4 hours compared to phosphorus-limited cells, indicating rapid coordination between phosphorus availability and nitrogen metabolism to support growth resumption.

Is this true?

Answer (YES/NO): YES